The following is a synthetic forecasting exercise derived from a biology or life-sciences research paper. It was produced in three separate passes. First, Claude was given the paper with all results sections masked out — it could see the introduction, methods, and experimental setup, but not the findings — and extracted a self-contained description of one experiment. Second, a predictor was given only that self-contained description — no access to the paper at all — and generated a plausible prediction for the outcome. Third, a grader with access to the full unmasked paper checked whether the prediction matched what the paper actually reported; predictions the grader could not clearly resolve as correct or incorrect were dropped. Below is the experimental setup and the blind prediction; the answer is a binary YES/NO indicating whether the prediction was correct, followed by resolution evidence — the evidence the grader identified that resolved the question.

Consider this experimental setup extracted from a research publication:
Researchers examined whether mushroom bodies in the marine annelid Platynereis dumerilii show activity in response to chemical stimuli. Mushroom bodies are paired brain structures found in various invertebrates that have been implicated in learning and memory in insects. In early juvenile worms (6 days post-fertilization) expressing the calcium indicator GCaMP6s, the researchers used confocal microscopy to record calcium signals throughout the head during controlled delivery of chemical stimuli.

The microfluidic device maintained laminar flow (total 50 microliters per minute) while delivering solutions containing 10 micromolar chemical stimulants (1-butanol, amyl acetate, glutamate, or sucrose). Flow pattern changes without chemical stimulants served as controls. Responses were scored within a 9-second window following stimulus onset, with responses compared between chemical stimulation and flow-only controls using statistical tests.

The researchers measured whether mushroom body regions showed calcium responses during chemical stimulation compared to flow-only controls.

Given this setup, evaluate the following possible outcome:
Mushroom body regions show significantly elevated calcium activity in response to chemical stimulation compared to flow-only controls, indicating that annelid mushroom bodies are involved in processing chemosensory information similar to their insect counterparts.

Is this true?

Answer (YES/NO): YES